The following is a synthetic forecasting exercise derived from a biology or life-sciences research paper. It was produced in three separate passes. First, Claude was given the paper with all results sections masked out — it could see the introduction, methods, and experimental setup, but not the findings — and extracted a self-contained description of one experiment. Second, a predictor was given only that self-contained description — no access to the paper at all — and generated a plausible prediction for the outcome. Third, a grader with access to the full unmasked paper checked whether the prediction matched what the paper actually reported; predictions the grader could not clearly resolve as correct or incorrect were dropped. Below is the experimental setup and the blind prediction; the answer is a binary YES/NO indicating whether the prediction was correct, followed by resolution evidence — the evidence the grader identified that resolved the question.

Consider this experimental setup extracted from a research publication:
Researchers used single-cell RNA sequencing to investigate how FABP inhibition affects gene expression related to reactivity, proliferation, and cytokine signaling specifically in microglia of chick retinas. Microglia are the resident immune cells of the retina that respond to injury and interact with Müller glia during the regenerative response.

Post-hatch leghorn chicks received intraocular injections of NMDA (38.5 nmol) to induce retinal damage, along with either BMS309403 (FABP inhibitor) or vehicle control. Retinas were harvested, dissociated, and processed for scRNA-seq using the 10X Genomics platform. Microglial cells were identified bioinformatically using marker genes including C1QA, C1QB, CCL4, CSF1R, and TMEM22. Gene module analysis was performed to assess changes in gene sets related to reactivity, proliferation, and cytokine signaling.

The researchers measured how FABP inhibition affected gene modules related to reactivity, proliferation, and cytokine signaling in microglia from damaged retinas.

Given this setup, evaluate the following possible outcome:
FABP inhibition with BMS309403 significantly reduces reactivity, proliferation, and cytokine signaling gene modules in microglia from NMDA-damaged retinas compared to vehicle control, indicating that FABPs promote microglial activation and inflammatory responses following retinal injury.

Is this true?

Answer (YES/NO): NO